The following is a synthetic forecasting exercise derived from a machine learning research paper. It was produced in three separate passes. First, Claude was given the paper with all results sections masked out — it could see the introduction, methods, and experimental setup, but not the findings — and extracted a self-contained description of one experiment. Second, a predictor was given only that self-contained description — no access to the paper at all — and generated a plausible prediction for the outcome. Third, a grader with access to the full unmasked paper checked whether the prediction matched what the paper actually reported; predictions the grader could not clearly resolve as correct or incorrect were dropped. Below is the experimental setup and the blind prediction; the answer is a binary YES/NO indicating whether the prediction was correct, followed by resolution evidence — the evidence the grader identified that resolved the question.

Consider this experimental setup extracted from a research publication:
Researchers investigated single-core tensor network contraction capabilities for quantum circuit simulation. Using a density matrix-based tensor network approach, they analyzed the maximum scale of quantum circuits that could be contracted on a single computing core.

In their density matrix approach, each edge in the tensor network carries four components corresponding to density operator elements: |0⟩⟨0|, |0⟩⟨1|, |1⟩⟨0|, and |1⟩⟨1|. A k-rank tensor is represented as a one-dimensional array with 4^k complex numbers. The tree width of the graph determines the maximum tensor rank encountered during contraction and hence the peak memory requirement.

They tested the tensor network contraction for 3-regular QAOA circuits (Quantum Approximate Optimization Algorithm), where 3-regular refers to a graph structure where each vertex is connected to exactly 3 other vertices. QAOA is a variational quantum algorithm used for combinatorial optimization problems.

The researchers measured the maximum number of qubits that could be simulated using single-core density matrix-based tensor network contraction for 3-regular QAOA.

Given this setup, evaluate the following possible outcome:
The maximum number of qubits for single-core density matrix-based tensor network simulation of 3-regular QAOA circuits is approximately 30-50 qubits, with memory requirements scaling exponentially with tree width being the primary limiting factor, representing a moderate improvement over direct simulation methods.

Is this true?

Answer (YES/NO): NO